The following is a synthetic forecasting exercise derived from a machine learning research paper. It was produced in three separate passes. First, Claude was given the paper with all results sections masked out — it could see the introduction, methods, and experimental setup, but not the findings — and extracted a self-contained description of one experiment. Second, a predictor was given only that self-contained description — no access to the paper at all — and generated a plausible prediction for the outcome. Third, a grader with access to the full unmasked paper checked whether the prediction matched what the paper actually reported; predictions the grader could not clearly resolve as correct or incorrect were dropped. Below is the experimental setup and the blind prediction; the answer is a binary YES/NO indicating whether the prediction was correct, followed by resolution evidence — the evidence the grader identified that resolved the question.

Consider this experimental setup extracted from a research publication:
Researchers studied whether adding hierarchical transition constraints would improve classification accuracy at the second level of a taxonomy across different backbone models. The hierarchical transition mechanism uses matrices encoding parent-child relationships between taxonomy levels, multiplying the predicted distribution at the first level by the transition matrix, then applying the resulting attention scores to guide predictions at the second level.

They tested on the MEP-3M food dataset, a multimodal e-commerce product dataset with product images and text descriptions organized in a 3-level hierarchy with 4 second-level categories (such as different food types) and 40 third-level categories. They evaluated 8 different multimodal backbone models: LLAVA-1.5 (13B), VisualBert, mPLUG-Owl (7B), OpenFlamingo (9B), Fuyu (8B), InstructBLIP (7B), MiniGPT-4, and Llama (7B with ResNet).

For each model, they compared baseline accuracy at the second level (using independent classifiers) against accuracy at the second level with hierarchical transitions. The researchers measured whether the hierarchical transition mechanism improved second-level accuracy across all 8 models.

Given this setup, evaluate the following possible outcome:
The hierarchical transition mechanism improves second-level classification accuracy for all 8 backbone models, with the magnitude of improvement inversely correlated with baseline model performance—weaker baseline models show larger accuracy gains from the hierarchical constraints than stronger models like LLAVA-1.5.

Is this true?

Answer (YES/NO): NO